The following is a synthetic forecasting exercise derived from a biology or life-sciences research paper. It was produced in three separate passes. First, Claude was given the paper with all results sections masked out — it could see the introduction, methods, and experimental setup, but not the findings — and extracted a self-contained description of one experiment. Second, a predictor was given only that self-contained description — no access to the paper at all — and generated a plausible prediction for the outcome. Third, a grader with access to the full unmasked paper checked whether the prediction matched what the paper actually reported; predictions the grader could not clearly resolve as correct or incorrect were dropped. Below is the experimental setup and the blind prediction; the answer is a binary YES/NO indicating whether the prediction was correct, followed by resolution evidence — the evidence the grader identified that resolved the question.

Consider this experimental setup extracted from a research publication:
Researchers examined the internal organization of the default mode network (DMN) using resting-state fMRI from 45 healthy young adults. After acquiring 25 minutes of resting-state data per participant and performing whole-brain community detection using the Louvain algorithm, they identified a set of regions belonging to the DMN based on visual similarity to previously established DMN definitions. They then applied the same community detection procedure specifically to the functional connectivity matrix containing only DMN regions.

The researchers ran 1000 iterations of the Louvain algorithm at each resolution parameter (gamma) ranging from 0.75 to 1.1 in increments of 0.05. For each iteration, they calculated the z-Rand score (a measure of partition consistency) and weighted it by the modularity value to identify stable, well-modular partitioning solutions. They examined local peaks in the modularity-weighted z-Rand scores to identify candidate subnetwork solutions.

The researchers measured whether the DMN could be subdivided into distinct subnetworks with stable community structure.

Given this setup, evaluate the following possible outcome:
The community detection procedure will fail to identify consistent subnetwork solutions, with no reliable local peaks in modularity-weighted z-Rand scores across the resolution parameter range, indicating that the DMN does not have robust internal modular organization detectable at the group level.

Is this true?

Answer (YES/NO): NO